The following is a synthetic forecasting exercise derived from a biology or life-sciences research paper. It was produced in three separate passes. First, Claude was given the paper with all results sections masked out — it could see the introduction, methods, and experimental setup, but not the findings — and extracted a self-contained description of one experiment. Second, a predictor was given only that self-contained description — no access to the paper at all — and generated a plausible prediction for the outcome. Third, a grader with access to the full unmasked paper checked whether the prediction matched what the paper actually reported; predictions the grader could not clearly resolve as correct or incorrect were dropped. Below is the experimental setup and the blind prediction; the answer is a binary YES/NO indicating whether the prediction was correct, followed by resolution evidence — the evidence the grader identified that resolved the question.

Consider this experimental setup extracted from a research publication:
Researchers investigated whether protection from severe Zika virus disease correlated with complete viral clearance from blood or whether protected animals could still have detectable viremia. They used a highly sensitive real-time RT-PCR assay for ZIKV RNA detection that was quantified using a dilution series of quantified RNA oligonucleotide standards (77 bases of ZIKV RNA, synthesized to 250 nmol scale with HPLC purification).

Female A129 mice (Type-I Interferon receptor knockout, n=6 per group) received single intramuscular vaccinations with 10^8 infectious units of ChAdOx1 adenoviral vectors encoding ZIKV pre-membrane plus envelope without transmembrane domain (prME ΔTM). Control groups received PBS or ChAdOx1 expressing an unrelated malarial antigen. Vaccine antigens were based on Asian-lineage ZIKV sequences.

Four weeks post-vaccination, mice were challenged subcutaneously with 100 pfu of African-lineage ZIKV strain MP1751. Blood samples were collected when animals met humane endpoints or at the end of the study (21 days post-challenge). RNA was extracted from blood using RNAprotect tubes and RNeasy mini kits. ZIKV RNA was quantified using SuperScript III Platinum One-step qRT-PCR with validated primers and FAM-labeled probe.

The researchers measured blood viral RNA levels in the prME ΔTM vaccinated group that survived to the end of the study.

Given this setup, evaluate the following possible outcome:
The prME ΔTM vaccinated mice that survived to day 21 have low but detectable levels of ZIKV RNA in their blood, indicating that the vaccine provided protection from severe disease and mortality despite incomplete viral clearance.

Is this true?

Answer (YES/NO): NO